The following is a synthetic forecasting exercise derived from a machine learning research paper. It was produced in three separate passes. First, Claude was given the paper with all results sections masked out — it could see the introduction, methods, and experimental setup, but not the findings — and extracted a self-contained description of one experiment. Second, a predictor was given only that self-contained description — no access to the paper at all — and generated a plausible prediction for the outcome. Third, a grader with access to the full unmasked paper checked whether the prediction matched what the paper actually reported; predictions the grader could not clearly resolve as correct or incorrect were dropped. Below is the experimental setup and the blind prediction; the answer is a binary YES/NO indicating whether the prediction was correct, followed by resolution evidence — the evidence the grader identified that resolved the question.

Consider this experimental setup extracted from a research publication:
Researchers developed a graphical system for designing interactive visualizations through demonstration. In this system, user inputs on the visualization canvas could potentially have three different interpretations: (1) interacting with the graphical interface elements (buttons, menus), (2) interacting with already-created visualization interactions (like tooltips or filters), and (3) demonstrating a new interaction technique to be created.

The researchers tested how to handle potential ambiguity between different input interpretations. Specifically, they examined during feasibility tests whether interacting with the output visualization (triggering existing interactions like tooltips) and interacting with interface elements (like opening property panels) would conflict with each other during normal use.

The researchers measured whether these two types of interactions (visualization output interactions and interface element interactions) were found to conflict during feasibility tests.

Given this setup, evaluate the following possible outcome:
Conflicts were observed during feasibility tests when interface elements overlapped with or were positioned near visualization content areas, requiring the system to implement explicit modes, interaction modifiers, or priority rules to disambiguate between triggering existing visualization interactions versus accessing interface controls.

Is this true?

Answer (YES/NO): NO